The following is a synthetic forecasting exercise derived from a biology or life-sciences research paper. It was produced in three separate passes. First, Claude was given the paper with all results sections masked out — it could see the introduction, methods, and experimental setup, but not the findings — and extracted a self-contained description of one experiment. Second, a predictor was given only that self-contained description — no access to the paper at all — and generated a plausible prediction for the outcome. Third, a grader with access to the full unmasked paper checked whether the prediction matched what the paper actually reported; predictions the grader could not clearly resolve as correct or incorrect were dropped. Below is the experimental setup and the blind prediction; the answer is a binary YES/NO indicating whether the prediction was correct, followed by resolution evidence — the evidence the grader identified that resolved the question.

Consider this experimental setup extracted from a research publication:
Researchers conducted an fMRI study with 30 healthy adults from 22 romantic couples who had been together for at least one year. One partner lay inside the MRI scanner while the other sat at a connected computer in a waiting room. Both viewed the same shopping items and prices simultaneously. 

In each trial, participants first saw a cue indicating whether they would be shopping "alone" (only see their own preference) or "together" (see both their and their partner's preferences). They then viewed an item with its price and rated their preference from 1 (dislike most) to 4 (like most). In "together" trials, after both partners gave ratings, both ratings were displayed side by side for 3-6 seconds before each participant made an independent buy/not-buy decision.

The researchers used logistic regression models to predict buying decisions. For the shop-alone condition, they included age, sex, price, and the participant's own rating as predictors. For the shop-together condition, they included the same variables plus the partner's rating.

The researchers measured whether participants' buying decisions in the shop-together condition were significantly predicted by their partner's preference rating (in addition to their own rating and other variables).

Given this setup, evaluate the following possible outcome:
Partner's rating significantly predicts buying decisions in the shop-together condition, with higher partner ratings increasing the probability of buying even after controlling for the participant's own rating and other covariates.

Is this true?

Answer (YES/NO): YES